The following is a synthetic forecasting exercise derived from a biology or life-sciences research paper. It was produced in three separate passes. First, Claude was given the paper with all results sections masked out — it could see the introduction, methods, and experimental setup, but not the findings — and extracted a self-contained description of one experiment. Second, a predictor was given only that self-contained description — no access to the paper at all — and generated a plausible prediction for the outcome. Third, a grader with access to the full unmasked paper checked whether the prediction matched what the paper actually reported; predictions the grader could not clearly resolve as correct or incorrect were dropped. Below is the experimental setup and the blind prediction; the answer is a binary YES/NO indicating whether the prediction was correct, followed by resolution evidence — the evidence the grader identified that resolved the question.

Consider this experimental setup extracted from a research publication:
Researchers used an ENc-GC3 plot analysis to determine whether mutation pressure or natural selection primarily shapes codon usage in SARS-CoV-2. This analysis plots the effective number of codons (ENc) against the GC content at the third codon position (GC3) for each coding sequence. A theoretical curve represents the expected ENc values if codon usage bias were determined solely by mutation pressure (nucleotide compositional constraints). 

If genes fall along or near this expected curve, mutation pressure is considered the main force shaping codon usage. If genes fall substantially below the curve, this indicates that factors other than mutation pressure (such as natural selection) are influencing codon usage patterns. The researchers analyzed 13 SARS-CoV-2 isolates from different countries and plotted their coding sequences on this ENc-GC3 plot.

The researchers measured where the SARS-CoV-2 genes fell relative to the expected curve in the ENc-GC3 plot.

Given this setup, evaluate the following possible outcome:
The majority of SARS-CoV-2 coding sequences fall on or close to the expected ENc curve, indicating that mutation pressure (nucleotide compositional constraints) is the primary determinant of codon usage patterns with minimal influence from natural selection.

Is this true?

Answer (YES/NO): NO